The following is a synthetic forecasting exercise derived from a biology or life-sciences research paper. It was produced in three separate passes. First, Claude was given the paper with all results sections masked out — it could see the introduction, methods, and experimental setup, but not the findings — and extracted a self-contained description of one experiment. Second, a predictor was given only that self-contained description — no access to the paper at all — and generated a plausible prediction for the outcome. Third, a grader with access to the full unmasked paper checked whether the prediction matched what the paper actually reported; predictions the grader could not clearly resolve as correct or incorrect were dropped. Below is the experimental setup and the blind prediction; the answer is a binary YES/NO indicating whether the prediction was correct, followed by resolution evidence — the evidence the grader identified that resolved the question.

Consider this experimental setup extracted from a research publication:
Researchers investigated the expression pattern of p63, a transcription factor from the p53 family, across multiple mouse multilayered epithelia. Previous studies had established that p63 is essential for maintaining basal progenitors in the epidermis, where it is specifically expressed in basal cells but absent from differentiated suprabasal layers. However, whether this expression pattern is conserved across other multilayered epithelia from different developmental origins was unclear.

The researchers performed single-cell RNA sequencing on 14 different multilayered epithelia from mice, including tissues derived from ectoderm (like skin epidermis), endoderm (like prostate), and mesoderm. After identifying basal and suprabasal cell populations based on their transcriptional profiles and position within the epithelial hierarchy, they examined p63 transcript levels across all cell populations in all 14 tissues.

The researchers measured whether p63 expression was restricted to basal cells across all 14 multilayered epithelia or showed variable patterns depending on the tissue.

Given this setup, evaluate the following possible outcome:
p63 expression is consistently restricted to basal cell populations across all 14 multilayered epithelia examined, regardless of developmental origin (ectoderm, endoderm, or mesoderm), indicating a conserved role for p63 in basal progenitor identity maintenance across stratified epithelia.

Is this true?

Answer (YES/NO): YES